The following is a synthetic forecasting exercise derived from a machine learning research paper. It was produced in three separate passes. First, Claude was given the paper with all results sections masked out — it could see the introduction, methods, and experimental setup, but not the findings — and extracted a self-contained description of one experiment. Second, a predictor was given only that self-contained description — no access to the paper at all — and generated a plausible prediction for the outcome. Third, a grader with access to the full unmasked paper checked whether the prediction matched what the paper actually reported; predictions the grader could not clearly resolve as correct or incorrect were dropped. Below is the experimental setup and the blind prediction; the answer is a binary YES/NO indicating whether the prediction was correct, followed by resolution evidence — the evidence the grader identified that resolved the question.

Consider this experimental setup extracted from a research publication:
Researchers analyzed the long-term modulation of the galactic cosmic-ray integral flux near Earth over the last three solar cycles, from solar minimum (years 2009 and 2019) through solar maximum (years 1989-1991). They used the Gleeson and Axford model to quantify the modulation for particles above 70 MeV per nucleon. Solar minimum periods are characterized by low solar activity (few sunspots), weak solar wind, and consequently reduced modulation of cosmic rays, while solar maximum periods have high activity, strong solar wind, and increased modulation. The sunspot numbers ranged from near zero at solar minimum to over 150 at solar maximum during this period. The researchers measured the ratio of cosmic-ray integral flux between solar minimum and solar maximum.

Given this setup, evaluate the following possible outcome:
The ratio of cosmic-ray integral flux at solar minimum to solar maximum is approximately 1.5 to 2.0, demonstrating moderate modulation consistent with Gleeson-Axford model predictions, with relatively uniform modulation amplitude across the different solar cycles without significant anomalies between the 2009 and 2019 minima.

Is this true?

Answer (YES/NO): NO